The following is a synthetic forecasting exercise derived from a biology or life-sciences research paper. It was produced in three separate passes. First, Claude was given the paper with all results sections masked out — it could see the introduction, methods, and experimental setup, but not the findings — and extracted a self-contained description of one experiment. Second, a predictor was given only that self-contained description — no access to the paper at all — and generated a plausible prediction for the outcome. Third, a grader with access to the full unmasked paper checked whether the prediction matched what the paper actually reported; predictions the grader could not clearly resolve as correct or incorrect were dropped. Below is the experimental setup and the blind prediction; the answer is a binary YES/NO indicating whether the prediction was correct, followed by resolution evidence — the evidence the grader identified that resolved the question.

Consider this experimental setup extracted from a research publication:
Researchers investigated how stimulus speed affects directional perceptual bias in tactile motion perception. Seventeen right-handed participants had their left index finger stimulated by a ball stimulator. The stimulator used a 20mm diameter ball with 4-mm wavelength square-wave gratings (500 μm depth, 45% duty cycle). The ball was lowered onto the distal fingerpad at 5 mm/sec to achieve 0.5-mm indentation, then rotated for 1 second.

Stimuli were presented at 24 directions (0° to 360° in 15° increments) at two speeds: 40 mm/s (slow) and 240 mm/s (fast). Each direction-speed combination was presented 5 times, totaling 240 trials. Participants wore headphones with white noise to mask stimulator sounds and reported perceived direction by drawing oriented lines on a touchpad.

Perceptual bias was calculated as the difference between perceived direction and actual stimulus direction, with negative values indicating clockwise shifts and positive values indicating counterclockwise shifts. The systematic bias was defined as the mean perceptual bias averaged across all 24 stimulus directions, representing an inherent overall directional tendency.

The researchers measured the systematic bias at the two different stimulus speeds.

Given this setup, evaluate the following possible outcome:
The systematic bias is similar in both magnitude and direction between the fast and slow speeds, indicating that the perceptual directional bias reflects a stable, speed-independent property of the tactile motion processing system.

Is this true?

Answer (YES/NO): YES